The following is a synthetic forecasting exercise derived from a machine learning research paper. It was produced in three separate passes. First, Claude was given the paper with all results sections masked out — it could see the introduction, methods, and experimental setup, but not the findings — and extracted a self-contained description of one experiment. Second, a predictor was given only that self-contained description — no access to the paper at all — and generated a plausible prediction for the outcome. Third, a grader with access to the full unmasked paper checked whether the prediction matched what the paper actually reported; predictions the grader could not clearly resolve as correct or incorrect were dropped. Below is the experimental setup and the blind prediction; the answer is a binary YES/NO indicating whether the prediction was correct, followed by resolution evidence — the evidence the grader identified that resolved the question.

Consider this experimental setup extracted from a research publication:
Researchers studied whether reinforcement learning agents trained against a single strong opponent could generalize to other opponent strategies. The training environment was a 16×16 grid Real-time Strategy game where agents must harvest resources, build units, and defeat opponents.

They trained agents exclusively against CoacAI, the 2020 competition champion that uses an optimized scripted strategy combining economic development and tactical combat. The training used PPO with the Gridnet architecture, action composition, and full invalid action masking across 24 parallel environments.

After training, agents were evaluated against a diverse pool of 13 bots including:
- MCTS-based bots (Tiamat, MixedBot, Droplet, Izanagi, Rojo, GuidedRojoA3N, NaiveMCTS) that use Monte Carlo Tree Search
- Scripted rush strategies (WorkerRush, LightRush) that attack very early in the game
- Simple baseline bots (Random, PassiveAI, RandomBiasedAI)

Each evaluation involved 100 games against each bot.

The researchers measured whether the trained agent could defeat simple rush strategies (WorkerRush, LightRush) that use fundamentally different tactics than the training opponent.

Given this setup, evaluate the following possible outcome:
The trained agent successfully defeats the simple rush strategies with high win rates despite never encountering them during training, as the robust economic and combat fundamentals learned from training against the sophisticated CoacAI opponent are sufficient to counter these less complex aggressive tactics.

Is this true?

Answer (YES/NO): NO